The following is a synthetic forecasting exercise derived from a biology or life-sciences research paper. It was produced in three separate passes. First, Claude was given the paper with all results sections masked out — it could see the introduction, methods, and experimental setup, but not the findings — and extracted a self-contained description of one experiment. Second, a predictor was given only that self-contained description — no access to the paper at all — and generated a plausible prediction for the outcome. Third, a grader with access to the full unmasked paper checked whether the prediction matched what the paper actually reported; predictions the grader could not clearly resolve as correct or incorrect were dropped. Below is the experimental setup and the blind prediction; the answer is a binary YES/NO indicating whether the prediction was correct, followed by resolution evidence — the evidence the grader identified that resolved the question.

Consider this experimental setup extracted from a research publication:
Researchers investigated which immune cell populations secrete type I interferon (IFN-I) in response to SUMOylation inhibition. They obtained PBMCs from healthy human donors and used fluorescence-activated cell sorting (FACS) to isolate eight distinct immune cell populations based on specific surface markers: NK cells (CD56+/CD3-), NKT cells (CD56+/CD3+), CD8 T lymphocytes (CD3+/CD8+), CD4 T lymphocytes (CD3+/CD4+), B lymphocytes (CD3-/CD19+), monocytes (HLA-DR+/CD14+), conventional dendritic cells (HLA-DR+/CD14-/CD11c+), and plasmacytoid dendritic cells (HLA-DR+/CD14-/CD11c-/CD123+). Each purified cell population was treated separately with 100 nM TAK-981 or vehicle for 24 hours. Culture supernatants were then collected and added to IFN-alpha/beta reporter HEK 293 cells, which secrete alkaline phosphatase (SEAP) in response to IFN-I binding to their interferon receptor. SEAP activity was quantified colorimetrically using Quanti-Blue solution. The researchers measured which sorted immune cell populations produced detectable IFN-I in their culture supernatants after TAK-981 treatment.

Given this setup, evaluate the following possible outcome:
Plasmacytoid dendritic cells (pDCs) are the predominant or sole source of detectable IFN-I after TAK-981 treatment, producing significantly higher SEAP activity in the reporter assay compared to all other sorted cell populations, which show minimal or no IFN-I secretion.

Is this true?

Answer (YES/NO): NO